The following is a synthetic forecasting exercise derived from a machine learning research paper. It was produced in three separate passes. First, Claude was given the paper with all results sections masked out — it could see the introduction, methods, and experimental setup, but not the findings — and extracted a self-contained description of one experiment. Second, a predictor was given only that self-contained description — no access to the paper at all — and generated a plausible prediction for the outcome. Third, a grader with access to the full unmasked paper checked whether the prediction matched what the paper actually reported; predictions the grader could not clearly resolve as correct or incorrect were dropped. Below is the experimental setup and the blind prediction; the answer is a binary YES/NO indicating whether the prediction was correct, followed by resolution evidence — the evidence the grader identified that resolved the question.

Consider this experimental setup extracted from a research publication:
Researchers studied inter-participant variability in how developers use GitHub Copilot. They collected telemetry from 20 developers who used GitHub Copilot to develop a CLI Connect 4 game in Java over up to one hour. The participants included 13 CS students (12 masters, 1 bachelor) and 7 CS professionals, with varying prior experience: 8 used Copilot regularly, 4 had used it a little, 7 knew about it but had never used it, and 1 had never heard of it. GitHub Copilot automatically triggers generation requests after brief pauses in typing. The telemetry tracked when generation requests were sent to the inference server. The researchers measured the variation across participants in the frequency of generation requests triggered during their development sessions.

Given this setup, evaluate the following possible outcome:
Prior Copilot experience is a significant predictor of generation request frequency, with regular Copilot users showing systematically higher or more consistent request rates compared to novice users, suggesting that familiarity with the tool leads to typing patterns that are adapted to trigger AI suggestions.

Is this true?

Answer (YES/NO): NO